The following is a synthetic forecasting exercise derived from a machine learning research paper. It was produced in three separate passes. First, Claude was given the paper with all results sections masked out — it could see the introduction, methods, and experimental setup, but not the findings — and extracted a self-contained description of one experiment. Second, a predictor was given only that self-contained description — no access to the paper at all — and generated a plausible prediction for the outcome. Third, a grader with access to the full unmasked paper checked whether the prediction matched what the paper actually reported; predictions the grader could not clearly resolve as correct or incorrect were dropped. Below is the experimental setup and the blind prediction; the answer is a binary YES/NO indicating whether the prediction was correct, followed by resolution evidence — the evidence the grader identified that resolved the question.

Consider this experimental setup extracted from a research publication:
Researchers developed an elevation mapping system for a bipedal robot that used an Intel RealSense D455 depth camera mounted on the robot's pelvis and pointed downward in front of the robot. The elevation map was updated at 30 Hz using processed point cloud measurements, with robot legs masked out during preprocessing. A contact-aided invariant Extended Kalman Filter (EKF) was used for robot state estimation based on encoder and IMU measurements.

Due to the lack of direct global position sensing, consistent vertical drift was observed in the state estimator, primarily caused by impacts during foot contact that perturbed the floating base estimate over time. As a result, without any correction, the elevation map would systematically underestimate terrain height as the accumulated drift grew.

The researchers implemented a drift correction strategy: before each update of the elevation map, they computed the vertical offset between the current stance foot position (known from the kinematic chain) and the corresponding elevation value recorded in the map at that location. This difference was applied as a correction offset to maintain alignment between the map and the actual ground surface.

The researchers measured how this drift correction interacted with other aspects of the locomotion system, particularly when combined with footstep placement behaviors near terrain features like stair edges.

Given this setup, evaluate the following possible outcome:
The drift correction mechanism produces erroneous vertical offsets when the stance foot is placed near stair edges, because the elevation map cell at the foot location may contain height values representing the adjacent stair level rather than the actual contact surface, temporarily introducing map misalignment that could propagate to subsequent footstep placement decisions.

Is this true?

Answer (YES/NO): YES